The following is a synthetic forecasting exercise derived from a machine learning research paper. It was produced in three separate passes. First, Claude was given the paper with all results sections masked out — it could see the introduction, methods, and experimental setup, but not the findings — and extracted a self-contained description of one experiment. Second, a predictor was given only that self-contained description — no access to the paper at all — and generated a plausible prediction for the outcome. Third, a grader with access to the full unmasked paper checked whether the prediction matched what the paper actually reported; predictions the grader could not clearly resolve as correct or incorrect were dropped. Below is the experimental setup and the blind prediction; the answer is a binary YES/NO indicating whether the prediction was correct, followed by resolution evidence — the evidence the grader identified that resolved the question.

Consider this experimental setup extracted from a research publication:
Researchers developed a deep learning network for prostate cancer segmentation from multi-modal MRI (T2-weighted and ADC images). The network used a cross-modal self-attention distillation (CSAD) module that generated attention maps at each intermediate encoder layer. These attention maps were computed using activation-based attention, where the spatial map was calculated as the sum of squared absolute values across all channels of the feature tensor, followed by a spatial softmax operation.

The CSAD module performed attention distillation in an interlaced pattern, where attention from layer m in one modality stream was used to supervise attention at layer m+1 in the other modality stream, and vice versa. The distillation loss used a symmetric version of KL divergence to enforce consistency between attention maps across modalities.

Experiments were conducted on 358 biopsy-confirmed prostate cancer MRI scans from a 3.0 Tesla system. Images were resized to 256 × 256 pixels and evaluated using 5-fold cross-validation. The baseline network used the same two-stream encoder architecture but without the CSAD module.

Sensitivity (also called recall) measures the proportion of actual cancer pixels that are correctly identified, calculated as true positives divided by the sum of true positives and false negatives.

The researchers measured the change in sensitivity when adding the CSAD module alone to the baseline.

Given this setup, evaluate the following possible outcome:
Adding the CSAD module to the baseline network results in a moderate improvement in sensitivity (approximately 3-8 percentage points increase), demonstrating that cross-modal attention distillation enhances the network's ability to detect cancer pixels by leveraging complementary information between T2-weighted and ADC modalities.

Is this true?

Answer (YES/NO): YES